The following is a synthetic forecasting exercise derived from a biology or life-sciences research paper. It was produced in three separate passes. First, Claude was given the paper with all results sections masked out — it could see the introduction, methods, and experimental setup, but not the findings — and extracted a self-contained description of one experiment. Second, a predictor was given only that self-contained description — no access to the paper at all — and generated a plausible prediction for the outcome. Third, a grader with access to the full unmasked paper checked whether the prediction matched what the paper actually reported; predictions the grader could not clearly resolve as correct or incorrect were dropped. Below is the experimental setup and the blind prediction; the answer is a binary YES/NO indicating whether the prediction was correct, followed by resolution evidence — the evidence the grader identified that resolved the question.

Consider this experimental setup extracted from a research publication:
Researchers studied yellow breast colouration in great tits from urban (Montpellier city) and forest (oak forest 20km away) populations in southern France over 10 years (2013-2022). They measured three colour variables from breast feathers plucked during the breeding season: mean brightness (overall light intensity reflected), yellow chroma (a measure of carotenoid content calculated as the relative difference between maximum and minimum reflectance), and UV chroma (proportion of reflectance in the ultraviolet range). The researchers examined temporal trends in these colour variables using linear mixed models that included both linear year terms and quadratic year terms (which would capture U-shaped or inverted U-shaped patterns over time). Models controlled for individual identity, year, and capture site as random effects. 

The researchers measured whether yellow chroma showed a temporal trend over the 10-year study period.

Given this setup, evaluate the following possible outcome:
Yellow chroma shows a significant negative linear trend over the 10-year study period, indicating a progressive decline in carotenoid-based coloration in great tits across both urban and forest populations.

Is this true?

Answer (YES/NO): NO